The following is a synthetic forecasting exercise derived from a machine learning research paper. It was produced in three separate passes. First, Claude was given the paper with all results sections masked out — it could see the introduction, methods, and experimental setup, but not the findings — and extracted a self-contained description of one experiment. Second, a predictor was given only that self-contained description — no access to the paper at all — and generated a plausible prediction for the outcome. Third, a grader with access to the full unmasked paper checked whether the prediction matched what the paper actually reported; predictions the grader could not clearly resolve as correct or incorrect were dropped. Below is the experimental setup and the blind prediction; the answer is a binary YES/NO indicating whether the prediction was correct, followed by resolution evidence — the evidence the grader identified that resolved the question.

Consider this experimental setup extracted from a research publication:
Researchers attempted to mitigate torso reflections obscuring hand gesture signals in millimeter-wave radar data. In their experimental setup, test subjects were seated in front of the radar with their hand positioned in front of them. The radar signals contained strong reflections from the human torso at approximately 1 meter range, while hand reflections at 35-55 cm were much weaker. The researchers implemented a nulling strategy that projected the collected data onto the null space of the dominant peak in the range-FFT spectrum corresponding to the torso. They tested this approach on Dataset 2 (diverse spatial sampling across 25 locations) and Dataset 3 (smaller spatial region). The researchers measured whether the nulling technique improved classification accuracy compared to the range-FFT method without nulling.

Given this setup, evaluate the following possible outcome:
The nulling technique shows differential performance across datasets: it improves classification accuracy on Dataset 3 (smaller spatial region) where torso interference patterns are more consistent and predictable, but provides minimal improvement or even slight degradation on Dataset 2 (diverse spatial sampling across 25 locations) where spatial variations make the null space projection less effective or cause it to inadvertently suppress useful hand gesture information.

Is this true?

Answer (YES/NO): NO